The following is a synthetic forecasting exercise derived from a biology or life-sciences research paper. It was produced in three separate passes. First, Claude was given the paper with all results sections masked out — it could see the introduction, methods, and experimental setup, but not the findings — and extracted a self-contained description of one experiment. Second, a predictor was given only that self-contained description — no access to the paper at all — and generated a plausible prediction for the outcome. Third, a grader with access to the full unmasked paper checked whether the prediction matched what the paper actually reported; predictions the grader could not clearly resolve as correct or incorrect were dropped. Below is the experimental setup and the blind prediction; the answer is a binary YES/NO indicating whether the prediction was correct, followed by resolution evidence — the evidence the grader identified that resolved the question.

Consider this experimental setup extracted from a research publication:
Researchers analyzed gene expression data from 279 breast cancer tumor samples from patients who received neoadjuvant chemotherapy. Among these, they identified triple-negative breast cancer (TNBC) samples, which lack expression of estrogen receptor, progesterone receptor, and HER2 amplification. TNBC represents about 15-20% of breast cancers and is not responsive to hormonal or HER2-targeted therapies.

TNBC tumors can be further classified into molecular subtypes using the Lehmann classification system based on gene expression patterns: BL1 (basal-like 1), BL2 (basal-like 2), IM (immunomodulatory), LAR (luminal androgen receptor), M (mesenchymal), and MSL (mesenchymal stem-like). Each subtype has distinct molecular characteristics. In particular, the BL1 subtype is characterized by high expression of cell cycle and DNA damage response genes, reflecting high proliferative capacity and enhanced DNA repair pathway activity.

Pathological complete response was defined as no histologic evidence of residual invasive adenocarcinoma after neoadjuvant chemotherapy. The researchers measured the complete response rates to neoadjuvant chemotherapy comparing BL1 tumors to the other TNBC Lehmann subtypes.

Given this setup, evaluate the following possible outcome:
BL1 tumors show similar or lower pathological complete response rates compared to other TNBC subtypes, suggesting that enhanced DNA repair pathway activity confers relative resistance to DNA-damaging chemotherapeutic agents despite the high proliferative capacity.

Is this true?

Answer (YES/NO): NO